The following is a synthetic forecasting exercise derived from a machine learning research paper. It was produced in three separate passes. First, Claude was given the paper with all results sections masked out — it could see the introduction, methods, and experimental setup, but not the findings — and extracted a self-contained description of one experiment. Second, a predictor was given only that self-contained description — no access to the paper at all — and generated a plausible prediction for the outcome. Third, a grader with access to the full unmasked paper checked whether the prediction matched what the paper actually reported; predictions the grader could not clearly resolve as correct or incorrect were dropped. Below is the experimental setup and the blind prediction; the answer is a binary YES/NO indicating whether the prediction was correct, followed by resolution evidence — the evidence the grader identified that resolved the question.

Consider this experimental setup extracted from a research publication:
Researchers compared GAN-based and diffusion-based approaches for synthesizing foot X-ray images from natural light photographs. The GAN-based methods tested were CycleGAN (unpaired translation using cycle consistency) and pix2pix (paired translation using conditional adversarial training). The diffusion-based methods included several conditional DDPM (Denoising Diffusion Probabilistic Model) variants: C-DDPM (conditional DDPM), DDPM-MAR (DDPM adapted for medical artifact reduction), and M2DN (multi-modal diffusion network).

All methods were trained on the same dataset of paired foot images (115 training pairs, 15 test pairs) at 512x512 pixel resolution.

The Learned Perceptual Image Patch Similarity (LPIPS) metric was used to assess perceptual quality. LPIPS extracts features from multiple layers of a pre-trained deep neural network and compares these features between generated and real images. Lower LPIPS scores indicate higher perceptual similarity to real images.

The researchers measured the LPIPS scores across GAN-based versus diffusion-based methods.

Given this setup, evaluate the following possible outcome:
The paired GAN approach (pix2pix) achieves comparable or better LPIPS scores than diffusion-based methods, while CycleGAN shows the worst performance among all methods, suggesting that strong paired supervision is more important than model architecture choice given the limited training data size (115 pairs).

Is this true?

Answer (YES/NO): NO